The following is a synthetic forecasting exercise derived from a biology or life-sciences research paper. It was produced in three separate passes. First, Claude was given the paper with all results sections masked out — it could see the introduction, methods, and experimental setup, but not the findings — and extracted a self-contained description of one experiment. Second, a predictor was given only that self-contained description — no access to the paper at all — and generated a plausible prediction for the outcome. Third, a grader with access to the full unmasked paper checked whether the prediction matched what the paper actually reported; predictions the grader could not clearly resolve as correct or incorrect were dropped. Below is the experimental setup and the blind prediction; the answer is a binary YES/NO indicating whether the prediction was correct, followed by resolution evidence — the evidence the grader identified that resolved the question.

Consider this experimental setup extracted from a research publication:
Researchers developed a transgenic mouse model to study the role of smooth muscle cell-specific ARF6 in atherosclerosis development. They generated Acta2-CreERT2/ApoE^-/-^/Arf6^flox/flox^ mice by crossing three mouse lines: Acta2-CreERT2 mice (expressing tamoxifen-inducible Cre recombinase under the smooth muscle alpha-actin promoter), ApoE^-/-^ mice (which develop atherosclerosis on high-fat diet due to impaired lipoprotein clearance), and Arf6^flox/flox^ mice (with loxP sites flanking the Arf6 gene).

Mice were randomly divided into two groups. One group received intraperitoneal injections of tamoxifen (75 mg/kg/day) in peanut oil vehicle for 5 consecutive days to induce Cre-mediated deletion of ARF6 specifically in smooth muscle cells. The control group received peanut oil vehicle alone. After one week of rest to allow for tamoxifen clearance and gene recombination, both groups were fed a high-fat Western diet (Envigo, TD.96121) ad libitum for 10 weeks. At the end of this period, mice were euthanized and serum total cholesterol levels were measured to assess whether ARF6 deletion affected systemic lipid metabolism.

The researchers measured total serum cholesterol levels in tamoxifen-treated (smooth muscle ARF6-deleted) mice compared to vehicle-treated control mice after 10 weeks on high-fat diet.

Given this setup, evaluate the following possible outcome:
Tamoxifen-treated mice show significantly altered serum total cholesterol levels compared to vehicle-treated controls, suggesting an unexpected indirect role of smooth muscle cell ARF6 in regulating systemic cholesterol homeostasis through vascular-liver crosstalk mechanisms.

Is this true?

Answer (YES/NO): NO